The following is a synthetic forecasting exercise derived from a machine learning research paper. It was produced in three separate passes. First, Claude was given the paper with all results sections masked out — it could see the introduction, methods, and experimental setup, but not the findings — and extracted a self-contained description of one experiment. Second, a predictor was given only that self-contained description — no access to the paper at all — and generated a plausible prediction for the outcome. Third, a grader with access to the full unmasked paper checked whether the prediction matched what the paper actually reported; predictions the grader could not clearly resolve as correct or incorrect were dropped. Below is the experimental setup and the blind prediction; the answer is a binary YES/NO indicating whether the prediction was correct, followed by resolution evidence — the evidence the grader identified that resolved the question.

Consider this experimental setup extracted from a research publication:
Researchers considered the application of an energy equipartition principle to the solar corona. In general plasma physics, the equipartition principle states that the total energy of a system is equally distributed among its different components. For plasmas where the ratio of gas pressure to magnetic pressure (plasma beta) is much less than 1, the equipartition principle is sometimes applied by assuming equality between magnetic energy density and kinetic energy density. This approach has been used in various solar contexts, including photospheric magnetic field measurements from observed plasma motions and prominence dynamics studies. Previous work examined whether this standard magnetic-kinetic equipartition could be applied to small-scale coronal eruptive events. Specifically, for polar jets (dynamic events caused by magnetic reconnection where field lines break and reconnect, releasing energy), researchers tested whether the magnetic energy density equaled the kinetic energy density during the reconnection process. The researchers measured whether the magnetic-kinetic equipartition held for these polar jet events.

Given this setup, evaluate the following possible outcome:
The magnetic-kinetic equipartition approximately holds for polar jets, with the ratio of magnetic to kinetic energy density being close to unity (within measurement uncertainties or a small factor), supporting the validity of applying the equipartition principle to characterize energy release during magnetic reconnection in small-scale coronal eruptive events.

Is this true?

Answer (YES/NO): NO